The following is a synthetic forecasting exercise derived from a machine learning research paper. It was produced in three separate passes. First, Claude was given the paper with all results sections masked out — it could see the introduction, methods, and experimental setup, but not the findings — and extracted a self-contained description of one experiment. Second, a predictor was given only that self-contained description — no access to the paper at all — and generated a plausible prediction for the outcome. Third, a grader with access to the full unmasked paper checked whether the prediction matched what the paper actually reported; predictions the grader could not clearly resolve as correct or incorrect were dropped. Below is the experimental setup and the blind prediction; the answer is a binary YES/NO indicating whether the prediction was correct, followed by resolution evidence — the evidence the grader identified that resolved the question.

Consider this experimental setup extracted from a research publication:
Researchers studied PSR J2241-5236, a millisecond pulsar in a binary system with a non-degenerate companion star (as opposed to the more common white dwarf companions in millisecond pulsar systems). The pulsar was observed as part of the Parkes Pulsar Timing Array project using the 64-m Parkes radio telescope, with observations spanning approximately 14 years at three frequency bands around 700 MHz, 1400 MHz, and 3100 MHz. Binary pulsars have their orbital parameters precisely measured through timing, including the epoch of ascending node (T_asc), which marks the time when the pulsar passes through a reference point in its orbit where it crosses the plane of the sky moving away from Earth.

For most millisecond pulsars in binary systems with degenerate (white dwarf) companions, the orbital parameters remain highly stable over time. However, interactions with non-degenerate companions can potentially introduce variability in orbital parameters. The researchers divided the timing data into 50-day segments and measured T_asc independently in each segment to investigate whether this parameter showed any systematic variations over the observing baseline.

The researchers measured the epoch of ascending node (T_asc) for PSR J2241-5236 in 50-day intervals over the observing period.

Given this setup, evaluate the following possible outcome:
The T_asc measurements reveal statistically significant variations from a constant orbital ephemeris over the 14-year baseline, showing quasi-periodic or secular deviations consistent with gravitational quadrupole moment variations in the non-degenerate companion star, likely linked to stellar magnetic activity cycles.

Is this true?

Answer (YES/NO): NO